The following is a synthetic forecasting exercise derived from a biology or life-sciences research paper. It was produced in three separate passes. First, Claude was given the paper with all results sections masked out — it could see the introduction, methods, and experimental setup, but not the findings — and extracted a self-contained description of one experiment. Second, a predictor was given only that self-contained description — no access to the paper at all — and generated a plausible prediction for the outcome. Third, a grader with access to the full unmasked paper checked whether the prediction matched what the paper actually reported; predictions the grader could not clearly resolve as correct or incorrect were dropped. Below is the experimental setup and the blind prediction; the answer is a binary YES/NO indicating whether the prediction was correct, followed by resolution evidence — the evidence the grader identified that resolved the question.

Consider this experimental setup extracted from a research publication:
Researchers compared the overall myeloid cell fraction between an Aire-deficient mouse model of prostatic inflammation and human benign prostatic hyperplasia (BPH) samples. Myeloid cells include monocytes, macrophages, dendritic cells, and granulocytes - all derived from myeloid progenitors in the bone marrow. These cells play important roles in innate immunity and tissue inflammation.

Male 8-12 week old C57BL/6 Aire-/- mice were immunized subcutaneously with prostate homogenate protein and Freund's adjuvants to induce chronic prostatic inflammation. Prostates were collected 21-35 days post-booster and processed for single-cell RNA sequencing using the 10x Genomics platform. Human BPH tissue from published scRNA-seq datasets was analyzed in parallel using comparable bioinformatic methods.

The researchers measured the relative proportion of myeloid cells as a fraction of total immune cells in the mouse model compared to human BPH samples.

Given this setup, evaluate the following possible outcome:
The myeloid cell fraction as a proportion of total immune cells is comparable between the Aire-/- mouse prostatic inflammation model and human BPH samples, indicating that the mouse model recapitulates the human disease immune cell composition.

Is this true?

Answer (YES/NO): NO